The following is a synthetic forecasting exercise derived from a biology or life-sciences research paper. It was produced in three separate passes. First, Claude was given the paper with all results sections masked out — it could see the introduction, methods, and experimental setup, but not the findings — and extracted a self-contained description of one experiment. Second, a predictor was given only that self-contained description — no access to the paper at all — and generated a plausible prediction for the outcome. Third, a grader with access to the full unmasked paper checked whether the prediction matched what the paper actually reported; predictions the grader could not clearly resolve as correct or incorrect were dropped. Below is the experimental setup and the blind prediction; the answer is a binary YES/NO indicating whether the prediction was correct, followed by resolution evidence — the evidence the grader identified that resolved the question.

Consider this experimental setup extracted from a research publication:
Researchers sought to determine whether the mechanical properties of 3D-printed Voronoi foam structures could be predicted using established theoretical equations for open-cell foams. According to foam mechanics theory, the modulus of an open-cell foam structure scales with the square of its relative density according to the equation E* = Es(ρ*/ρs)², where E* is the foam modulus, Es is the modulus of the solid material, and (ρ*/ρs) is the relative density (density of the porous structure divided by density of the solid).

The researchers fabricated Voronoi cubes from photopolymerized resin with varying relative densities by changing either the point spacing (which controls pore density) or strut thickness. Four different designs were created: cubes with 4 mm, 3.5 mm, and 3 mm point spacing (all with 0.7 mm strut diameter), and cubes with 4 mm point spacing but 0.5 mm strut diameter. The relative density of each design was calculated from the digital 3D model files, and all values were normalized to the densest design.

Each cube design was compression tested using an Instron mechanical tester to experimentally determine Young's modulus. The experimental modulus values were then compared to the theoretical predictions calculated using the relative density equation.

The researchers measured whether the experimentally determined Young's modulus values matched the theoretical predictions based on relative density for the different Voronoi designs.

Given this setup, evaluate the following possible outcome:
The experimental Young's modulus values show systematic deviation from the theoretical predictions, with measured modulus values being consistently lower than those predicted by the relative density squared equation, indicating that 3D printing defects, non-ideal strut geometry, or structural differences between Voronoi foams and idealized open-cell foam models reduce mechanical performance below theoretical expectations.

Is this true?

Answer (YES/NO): NO